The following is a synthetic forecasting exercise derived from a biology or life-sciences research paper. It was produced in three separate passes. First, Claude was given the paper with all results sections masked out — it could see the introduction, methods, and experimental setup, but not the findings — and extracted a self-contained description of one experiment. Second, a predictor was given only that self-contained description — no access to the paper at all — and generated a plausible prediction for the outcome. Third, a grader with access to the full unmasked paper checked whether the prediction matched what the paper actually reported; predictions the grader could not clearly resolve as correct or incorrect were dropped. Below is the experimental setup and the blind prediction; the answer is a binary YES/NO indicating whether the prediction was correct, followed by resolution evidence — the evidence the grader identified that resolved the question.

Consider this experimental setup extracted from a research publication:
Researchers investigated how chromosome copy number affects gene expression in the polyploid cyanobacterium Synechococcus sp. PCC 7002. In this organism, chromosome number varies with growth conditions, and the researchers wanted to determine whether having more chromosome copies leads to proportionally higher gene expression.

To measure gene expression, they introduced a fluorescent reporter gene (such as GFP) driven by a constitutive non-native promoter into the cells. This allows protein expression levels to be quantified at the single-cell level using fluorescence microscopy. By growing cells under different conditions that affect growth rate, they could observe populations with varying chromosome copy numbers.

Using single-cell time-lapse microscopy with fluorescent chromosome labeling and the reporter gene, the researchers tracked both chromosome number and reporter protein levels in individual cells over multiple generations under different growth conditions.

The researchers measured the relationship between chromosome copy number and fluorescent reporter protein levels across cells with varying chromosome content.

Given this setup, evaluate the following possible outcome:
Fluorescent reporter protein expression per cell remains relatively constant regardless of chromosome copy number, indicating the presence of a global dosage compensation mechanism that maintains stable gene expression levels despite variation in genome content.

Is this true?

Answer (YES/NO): YES